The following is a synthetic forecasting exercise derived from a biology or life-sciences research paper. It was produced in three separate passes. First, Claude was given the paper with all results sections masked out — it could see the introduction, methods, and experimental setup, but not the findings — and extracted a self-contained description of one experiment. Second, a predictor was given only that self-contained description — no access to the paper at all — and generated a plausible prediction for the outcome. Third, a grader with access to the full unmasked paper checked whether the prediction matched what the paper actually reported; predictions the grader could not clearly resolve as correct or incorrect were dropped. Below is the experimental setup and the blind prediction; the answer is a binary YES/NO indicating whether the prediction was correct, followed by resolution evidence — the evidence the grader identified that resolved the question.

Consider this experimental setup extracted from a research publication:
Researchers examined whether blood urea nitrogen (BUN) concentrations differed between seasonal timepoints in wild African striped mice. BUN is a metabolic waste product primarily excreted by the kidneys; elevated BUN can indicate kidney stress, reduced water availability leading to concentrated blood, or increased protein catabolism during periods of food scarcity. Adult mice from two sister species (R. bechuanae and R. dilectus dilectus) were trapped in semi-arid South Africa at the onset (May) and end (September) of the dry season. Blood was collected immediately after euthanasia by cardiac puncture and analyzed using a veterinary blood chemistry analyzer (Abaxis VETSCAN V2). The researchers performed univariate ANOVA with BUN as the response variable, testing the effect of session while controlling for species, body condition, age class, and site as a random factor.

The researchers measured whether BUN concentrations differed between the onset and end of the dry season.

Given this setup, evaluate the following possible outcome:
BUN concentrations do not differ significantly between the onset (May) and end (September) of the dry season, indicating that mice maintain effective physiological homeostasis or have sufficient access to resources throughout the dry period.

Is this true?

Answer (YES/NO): YES